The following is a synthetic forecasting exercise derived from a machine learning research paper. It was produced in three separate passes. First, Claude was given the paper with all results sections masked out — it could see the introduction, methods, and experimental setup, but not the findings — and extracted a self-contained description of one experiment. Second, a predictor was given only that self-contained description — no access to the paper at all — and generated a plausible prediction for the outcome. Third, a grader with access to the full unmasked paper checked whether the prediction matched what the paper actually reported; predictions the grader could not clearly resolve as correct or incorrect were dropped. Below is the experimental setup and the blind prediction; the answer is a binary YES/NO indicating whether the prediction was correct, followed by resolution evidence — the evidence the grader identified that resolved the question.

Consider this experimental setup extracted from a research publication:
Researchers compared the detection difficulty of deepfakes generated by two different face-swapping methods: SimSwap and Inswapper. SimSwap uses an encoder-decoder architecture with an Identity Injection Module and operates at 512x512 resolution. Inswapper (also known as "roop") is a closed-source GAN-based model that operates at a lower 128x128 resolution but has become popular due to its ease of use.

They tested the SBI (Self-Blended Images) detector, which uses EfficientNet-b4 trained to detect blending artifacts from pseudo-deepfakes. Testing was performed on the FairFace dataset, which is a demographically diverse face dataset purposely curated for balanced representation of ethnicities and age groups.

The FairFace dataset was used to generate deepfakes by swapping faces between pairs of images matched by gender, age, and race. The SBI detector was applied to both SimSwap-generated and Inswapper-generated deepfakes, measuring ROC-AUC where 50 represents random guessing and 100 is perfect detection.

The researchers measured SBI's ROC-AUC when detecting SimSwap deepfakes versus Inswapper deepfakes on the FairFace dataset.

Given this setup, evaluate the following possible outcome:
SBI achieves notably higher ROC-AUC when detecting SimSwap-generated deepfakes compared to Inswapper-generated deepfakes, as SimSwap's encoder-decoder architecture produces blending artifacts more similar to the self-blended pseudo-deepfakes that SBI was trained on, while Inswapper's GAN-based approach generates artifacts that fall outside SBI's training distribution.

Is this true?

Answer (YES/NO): YES